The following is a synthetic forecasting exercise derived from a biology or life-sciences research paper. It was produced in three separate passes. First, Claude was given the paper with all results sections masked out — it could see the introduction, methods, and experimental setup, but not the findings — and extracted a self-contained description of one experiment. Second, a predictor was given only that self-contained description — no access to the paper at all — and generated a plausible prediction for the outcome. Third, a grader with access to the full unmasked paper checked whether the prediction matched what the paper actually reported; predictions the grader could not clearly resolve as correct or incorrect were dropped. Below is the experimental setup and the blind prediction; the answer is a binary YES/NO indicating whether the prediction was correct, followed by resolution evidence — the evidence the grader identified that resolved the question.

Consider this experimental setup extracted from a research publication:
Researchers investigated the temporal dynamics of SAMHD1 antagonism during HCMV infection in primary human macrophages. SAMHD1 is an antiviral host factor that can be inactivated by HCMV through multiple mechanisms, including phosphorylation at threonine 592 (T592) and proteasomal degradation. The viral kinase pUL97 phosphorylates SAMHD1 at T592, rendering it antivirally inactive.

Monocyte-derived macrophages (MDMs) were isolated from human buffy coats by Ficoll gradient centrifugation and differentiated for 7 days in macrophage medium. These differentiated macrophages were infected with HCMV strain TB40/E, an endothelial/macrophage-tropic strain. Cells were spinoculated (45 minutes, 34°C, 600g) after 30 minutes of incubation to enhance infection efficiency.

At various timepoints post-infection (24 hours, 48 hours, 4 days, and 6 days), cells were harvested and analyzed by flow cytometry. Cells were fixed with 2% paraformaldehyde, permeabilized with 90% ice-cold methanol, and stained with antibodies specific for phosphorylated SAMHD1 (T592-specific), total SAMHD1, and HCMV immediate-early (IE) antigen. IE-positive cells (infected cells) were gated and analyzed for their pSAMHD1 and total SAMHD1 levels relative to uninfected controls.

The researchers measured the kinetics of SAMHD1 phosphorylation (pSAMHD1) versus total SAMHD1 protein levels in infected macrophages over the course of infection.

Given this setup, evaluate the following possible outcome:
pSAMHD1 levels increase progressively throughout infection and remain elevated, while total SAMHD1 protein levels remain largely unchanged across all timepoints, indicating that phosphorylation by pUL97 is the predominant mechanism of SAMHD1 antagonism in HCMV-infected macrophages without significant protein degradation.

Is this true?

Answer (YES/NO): NO